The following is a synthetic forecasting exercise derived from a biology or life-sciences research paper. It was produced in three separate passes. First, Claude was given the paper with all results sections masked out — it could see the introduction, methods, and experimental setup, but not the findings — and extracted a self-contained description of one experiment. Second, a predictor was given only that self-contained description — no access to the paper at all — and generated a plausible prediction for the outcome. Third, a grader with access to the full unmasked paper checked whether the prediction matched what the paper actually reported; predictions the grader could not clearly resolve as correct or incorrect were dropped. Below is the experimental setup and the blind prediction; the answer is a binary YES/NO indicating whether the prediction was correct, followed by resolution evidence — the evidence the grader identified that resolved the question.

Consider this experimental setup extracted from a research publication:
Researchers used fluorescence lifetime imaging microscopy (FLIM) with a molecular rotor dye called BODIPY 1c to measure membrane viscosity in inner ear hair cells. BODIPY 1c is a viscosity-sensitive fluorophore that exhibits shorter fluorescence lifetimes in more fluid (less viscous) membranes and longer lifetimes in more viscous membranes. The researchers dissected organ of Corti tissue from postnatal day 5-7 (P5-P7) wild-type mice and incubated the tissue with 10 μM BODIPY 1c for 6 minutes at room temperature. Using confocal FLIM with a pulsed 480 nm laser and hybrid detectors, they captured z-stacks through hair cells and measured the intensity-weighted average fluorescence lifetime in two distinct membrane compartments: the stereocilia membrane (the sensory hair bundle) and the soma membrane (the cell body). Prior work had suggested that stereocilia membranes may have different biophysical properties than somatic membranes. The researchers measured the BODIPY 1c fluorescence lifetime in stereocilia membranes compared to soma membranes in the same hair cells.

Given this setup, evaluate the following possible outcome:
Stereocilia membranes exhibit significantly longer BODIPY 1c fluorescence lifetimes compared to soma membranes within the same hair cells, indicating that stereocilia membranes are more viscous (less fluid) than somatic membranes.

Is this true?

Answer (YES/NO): NO